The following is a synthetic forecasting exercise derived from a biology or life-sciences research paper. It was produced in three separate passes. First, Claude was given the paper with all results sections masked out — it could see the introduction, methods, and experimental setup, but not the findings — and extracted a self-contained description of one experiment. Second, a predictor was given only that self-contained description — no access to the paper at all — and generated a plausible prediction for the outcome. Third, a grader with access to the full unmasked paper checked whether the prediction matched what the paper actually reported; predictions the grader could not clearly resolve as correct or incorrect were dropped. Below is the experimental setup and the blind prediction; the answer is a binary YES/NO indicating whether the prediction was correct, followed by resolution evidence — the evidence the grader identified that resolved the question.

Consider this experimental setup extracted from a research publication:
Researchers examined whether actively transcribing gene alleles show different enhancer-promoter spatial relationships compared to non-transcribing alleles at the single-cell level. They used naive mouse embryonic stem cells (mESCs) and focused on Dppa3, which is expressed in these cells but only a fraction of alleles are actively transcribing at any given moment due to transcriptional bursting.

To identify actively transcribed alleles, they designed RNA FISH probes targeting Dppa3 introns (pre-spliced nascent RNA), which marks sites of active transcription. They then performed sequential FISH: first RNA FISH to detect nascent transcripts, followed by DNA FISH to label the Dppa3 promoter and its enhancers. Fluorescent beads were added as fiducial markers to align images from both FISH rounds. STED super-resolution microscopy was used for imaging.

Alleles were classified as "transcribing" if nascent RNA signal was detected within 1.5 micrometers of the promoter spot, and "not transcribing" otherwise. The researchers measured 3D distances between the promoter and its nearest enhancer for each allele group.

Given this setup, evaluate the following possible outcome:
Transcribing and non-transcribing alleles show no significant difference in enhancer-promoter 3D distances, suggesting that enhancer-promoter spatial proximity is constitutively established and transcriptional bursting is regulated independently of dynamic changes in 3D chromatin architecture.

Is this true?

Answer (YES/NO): NO